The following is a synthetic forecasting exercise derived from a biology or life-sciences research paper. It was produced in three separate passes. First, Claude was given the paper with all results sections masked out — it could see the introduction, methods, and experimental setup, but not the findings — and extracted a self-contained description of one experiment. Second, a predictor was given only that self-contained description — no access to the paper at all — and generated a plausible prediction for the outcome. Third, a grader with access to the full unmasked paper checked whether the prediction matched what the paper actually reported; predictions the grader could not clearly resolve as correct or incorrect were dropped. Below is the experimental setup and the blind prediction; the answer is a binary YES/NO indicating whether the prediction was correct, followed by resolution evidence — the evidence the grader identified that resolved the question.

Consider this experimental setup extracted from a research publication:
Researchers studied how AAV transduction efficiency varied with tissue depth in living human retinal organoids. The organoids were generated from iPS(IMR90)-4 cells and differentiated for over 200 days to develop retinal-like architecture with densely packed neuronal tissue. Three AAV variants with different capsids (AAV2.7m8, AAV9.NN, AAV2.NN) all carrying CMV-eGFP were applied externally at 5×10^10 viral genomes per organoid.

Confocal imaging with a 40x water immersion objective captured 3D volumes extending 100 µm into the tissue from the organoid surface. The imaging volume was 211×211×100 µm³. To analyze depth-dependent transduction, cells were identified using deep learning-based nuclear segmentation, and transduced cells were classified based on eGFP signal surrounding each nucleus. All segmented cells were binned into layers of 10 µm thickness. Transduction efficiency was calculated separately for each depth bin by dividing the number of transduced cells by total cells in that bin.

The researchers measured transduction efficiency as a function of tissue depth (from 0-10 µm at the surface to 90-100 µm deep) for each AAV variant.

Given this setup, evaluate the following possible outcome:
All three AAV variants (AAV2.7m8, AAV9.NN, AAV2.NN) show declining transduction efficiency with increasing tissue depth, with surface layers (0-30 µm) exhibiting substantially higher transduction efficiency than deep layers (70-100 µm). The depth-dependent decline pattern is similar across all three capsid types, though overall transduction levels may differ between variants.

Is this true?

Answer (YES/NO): NO